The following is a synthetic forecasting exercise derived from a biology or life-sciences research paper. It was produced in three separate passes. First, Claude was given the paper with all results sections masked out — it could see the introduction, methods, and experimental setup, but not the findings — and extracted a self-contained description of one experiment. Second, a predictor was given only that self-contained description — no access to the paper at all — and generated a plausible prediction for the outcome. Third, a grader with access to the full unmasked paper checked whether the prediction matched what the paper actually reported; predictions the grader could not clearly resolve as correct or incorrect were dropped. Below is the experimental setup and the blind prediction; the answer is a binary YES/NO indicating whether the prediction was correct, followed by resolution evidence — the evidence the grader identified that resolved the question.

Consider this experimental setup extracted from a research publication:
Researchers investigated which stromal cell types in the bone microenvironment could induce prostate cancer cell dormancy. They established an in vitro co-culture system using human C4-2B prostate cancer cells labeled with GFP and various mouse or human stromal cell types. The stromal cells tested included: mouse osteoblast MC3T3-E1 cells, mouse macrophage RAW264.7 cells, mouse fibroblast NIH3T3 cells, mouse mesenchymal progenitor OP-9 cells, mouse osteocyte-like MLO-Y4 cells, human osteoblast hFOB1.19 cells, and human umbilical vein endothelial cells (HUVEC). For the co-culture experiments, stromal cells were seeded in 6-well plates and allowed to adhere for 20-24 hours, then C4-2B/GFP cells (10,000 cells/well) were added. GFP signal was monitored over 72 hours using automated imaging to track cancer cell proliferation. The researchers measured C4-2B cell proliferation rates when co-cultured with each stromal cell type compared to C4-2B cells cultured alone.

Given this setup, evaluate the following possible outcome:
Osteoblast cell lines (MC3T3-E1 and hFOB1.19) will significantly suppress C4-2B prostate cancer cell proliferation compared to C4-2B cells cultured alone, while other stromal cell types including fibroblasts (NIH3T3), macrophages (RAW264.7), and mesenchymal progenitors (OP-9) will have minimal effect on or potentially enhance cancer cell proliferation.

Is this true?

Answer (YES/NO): YES